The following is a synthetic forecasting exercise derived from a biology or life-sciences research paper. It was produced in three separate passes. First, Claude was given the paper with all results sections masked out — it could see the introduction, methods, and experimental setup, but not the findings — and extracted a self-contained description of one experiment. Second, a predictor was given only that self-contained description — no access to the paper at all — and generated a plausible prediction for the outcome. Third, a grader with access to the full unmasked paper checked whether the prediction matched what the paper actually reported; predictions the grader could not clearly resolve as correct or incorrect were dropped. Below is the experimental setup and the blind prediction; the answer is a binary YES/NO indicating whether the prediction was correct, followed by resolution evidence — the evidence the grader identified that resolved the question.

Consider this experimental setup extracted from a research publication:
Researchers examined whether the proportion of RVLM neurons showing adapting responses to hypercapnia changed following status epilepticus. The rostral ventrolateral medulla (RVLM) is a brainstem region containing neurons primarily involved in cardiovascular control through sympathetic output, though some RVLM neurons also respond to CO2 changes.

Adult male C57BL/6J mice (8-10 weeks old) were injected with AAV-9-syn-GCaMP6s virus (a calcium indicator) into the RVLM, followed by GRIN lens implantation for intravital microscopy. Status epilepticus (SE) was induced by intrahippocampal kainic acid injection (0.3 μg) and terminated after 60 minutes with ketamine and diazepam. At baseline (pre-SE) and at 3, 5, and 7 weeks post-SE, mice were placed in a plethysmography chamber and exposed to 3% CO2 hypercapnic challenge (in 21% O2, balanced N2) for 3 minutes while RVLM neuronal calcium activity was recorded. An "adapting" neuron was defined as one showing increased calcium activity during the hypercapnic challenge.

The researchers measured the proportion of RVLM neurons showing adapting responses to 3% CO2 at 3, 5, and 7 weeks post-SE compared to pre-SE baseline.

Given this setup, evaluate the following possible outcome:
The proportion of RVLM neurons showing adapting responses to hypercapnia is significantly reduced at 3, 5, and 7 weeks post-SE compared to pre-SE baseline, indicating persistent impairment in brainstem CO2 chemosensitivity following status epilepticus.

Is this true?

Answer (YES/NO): NO